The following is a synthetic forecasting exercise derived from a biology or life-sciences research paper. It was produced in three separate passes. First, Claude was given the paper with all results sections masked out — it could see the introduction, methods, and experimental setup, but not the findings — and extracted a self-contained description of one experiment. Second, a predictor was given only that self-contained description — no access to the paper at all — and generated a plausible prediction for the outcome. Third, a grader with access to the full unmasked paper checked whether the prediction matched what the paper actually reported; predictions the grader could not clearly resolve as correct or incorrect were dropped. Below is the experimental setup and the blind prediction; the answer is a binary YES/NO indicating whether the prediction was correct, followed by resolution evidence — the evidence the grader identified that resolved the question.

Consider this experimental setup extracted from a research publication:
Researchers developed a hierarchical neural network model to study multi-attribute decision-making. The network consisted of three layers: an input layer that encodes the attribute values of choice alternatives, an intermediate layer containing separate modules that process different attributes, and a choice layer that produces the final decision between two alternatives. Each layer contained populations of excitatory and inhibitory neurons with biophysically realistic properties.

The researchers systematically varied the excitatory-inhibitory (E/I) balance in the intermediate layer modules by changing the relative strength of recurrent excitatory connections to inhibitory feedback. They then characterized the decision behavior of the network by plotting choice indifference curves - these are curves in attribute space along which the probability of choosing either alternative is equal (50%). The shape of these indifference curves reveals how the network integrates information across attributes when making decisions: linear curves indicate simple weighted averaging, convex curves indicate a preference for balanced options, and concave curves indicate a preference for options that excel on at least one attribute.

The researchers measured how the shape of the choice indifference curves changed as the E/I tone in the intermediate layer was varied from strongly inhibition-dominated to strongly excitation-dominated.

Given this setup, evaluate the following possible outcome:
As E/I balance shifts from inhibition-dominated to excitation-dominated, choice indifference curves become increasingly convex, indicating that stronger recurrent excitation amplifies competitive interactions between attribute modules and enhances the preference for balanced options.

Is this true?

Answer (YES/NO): YES